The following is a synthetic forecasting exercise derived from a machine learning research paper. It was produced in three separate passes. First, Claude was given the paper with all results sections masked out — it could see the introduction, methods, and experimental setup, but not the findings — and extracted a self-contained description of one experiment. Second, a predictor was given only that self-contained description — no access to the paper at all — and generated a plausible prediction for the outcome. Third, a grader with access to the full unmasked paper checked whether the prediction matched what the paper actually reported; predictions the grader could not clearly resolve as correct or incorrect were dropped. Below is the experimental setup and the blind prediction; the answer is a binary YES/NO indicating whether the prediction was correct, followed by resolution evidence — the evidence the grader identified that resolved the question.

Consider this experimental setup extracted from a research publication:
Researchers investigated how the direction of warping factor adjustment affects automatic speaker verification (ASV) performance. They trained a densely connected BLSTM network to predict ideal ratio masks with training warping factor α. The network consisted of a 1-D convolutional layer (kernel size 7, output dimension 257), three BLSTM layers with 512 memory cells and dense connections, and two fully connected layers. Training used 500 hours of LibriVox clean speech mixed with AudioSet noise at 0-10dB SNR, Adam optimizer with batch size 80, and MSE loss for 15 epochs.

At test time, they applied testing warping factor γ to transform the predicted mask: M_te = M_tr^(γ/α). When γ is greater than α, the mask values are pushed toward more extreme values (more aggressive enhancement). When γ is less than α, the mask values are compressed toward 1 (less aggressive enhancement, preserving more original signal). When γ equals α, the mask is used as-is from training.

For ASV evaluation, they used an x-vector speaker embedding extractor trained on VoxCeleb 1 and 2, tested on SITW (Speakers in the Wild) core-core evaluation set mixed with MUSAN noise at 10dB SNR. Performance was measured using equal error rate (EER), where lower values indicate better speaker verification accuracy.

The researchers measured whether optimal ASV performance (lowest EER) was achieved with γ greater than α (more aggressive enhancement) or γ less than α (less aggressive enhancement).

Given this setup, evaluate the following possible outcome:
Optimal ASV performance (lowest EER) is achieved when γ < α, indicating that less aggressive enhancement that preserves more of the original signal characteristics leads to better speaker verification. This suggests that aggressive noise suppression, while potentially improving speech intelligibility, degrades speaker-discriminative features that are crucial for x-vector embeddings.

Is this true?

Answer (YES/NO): YES